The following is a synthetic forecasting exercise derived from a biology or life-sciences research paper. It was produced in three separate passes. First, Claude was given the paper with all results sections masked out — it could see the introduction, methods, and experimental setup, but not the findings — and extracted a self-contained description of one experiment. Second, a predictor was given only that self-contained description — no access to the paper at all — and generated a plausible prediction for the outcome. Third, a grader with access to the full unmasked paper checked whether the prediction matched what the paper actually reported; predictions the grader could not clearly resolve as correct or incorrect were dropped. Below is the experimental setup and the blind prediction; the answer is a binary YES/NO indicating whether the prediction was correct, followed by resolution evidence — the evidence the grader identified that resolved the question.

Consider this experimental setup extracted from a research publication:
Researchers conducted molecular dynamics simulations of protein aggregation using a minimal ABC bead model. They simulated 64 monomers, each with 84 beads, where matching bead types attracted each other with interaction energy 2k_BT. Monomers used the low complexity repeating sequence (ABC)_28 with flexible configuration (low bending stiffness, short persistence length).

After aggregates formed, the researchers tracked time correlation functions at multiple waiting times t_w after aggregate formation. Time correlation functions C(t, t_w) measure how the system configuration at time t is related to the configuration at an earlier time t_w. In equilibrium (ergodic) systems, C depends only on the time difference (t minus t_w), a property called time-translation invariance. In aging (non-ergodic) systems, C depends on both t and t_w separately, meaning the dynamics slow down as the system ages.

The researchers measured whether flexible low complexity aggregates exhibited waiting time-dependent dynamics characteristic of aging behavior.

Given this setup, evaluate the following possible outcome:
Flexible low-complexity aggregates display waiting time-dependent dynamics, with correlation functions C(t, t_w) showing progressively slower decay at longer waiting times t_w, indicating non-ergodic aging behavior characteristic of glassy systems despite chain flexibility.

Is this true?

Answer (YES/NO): NO